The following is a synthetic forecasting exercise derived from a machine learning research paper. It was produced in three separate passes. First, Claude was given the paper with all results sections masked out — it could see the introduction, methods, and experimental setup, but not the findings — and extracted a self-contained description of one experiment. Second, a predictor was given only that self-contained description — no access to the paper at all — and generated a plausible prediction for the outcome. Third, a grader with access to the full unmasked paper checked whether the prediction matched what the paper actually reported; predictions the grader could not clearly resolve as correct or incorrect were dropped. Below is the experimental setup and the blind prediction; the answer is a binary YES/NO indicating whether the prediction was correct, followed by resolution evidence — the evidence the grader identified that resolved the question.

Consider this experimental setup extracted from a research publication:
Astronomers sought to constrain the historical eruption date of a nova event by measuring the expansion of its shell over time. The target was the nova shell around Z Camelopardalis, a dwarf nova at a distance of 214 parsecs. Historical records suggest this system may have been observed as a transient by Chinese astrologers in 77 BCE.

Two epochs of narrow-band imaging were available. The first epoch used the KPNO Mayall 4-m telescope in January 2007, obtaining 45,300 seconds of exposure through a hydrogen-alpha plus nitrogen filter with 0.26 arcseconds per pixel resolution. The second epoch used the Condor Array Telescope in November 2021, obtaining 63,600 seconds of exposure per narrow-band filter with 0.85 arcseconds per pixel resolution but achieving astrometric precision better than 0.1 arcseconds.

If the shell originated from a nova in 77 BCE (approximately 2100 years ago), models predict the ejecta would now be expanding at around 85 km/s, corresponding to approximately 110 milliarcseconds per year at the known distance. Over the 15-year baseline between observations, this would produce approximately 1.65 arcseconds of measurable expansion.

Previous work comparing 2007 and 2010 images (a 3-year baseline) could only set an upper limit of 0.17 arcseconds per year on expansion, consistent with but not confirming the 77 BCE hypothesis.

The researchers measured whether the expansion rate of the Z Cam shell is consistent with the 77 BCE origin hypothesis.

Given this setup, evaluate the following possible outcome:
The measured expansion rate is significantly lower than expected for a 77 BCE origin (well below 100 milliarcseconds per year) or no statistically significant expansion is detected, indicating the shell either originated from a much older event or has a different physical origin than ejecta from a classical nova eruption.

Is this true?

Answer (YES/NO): NO